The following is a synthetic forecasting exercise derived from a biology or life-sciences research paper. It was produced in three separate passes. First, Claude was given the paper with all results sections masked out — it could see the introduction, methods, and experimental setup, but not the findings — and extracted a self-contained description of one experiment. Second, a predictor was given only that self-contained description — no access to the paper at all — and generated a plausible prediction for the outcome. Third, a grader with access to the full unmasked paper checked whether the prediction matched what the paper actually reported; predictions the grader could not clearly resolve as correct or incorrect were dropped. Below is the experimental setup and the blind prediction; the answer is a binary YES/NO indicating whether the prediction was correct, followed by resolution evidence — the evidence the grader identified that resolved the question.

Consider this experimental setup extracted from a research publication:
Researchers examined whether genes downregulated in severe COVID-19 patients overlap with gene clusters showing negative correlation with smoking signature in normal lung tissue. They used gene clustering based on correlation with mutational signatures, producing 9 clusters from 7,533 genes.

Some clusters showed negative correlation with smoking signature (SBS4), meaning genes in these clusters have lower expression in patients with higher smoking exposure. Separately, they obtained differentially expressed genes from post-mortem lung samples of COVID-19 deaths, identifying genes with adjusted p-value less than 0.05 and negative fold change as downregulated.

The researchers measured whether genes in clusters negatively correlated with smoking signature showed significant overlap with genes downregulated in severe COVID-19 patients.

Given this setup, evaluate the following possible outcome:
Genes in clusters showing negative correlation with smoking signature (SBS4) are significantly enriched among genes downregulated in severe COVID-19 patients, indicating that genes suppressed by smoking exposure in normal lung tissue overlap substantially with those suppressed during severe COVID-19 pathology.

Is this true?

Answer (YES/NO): NO